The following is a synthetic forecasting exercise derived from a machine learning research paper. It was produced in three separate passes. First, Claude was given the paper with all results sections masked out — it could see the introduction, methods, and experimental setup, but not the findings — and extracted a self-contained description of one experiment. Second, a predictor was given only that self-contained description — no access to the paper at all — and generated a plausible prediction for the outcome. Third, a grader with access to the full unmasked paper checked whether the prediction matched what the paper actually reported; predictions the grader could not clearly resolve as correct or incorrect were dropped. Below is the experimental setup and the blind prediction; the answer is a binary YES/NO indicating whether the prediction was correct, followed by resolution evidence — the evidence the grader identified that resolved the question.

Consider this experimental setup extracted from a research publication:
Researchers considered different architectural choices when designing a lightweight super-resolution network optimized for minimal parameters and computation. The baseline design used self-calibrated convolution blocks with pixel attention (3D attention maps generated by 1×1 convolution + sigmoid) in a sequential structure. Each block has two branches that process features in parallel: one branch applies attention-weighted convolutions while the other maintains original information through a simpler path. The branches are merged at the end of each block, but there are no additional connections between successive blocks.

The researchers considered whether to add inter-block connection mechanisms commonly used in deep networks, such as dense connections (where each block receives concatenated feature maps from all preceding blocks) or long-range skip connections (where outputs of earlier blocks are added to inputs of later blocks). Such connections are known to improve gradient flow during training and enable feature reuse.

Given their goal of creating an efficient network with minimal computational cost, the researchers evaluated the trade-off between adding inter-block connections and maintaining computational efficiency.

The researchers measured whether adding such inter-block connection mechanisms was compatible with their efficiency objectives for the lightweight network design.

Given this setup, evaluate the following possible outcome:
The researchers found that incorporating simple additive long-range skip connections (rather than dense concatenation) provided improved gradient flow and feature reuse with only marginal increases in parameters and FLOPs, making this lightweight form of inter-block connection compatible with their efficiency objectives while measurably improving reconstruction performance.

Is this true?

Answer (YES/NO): NO